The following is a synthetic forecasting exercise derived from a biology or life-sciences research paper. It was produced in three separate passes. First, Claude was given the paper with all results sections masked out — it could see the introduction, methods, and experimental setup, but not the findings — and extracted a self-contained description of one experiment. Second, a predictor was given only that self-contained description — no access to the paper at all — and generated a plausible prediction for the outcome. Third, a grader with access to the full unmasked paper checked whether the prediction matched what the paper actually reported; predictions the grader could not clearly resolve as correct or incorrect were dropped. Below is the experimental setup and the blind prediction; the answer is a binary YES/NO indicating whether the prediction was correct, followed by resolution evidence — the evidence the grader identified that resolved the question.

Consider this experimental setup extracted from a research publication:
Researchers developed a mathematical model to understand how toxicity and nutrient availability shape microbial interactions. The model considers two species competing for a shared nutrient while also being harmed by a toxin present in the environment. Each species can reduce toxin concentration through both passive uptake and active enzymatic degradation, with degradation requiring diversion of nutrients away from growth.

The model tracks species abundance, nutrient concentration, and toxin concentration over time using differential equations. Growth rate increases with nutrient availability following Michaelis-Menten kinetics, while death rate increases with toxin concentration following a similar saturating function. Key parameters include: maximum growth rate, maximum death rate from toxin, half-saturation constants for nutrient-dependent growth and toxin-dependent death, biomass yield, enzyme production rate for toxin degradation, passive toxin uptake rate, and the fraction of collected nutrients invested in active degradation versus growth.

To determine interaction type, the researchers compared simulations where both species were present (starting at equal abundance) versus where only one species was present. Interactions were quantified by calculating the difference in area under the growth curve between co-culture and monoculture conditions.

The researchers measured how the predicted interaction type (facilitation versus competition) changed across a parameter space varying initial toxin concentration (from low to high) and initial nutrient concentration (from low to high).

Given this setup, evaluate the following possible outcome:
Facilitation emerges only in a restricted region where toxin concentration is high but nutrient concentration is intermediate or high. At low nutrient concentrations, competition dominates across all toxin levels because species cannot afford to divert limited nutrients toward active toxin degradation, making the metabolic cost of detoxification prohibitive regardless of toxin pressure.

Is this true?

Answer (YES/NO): NO